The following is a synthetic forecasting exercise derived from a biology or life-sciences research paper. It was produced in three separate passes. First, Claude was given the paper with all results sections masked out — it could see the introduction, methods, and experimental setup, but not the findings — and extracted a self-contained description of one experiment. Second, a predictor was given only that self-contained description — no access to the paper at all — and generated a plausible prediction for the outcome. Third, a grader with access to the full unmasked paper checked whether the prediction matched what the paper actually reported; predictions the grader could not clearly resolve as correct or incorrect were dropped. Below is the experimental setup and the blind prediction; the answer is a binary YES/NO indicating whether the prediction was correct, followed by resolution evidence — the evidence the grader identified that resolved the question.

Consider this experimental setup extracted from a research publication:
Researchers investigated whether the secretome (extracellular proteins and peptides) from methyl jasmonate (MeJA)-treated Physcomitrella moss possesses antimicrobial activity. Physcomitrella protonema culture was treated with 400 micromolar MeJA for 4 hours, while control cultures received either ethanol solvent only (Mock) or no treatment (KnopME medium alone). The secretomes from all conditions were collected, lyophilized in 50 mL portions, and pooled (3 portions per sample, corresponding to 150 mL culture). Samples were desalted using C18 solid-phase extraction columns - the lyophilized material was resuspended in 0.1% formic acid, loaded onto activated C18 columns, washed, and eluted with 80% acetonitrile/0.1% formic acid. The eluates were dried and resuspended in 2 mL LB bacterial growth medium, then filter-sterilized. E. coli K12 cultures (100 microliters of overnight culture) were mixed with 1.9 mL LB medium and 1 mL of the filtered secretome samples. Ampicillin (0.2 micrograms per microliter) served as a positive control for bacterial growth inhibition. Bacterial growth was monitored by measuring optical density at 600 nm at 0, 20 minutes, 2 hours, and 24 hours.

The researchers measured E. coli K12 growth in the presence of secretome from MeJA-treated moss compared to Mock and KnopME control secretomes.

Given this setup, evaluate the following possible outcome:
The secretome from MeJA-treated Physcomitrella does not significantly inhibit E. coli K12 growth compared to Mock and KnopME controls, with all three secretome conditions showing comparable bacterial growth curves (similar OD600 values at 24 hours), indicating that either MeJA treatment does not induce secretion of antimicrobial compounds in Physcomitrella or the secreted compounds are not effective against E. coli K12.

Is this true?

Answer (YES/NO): NO